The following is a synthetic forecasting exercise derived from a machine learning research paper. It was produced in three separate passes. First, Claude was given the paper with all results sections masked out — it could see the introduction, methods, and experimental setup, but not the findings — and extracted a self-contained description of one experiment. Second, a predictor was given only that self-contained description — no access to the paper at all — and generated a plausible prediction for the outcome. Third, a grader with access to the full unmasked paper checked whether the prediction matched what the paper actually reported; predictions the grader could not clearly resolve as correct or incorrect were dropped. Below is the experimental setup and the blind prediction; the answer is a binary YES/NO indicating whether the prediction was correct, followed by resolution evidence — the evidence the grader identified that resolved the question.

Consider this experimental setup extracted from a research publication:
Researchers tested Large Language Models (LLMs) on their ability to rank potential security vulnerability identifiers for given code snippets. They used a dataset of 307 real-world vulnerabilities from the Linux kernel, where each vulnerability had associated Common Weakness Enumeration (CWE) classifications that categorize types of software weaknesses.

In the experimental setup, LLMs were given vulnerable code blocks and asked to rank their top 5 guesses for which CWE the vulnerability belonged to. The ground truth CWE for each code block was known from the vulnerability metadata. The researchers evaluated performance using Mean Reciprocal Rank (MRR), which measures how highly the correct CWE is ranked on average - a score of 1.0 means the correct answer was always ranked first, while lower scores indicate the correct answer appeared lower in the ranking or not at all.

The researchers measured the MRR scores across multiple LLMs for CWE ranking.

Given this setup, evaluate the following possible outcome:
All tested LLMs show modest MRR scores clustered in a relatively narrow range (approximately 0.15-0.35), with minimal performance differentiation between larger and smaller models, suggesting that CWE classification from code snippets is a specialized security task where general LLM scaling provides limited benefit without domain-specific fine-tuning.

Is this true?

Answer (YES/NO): NO